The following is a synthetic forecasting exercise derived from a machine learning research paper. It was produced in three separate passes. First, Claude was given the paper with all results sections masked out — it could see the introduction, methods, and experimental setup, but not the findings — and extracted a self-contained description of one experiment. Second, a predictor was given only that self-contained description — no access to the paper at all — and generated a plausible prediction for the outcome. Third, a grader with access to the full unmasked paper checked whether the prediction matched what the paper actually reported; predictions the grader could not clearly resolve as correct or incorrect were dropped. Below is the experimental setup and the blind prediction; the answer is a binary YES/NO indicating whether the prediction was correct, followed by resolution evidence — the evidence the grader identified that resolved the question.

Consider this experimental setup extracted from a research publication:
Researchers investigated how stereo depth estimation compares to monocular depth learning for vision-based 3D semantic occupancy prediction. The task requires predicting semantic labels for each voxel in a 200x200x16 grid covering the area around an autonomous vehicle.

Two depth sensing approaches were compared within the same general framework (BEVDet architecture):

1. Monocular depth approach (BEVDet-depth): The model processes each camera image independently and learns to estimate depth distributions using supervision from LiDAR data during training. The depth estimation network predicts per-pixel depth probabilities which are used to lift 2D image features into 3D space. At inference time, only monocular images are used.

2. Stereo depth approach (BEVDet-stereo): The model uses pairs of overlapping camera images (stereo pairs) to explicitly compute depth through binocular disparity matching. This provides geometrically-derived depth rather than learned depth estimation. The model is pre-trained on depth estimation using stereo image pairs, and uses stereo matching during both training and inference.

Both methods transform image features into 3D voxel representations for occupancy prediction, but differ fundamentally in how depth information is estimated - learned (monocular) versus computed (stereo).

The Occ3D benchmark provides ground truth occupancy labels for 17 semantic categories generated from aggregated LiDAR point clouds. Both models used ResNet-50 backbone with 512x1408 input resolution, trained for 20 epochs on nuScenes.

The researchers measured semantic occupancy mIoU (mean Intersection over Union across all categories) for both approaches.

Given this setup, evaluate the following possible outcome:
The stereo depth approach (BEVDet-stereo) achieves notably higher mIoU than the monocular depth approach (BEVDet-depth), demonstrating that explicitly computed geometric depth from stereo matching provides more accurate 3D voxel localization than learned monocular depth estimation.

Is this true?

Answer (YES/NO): YES